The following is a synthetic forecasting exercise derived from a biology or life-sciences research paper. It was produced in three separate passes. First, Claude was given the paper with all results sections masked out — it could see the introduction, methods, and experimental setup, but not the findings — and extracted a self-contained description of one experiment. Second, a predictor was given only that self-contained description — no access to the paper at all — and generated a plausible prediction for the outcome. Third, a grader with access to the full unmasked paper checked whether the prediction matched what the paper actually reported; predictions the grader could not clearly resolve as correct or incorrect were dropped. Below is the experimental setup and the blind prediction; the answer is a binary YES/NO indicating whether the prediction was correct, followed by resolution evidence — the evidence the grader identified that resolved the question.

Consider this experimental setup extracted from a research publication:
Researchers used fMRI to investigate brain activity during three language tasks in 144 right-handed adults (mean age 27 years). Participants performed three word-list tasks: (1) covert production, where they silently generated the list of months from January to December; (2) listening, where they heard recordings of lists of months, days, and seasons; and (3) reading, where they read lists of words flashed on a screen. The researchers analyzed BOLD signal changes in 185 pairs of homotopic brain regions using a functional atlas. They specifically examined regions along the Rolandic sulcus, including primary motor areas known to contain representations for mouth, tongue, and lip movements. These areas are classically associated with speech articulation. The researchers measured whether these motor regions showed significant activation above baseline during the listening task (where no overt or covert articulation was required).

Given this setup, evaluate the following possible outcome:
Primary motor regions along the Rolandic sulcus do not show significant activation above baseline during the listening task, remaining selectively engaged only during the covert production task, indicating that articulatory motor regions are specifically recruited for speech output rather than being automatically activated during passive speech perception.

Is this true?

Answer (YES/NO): NO